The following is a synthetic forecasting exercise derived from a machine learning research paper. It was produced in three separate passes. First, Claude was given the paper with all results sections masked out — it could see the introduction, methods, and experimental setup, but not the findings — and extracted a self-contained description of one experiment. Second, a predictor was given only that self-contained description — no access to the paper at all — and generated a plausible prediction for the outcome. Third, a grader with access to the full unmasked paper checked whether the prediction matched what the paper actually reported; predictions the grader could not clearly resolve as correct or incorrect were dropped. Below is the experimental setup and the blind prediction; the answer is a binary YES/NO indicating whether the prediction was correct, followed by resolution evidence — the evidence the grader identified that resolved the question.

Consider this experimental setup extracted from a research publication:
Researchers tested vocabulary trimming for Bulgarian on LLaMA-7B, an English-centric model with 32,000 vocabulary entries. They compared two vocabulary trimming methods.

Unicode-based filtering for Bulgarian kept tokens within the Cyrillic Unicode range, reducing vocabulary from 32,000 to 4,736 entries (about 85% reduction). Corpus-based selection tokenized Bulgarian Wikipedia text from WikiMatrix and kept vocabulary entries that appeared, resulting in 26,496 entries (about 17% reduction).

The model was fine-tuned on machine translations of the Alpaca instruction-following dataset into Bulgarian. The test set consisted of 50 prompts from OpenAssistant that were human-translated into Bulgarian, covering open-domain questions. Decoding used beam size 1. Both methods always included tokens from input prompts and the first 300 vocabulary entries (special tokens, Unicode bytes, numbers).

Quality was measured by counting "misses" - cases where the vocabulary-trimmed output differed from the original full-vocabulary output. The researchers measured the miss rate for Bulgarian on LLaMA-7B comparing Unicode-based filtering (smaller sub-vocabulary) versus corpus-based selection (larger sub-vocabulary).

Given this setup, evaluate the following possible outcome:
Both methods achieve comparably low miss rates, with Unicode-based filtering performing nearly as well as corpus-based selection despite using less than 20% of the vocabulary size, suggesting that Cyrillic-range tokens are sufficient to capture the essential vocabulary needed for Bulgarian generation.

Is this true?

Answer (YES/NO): NO